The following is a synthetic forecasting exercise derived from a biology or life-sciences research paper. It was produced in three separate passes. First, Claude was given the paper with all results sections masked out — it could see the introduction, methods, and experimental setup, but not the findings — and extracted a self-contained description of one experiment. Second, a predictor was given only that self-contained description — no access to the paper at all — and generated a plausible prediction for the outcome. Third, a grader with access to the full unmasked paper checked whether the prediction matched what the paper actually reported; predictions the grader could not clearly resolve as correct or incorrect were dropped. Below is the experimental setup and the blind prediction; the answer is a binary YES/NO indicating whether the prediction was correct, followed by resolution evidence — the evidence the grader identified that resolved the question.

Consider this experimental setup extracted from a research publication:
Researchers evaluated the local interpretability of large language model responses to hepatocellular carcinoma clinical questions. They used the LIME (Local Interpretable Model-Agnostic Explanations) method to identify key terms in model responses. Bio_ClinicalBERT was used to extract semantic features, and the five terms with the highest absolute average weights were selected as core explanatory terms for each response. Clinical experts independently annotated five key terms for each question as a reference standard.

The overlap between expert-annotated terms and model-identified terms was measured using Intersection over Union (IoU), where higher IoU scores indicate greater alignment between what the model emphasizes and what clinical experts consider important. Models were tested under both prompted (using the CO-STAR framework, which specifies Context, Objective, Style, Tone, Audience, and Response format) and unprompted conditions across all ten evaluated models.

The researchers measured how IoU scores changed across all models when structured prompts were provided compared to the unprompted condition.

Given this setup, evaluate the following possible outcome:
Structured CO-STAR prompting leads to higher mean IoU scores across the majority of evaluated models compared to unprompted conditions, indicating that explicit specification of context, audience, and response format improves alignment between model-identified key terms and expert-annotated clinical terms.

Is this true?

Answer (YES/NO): YES